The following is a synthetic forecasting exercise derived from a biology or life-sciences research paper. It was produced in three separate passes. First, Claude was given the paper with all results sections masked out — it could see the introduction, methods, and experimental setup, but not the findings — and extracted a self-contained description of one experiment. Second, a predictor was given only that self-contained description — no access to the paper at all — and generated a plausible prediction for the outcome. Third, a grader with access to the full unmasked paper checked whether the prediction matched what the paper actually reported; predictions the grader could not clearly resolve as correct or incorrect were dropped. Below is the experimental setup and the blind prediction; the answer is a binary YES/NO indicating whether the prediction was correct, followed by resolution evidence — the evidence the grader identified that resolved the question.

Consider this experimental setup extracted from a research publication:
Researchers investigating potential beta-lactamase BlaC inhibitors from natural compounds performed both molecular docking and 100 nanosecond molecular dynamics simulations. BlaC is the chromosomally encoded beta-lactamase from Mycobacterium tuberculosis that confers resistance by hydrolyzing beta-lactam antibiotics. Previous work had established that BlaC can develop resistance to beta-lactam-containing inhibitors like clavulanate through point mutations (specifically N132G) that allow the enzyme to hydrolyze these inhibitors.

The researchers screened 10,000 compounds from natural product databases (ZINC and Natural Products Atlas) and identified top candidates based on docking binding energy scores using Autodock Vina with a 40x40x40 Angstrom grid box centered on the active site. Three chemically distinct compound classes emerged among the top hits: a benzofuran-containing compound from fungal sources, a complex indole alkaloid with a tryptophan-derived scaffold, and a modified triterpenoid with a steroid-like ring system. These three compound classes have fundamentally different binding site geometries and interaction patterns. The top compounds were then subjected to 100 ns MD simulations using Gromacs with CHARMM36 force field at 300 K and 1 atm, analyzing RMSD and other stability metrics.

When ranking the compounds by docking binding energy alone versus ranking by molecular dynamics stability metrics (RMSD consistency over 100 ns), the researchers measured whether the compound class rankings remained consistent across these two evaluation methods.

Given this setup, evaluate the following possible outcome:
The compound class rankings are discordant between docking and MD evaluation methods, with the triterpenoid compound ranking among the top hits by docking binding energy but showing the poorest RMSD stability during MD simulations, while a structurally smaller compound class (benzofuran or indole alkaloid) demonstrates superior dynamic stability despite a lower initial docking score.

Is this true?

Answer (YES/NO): NO